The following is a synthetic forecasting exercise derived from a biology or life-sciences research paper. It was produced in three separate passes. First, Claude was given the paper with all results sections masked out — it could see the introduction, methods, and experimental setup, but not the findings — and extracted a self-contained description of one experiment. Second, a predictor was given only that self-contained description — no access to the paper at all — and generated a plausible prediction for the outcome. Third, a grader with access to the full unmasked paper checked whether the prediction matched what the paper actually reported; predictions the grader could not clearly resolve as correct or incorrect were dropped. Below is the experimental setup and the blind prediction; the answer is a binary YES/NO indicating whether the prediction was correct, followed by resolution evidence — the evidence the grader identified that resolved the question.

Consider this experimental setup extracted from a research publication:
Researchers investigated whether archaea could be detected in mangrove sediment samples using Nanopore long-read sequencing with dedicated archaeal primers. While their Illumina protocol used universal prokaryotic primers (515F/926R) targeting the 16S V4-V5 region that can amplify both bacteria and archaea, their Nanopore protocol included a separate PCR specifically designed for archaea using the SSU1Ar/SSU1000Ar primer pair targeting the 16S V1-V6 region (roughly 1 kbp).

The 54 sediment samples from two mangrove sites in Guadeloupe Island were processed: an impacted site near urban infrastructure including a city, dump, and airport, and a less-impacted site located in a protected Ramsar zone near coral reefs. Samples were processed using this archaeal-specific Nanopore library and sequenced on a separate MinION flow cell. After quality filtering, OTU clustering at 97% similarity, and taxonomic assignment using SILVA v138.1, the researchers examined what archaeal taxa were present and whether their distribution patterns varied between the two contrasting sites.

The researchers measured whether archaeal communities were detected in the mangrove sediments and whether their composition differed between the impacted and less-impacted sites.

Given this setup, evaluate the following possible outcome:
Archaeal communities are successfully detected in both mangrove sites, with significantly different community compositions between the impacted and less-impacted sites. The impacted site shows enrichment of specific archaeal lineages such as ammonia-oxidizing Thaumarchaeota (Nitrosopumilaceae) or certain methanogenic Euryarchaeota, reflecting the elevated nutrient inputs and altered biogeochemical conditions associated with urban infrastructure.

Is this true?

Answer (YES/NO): NO